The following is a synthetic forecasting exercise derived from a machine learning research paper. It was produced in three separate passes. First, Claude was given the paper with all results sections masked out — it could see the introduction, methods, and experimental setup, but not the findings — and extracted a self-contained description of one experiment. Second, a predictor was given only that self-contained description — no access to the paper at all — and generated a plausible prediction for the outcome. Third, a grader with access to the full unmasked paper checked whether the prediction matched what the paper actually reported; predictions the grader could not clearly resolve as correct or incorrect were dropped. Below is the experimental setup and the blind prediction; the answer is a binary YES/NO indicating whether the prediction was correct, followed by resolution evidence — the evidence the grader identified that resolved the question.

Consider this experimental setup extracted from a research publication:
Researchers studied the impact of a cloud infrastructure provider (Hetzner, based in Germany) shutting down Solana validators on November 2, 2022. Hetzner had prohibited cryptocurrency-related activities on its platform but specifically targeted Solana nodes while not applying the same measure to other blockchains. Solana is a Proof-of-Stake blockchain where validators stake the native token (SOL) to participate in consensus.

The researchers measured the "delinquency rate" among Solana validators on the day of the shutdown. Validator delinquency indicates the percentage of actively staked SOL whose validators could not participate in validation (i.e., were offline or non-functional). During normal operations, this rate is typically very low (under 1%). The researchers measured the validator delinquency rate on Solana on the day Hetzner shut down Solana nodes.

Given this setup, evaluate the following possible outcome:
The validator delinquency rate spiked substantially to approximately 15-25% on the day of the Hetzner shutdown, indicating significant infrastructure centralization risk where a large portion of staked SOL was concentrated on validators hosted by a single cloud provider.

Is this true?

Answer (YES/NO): YES